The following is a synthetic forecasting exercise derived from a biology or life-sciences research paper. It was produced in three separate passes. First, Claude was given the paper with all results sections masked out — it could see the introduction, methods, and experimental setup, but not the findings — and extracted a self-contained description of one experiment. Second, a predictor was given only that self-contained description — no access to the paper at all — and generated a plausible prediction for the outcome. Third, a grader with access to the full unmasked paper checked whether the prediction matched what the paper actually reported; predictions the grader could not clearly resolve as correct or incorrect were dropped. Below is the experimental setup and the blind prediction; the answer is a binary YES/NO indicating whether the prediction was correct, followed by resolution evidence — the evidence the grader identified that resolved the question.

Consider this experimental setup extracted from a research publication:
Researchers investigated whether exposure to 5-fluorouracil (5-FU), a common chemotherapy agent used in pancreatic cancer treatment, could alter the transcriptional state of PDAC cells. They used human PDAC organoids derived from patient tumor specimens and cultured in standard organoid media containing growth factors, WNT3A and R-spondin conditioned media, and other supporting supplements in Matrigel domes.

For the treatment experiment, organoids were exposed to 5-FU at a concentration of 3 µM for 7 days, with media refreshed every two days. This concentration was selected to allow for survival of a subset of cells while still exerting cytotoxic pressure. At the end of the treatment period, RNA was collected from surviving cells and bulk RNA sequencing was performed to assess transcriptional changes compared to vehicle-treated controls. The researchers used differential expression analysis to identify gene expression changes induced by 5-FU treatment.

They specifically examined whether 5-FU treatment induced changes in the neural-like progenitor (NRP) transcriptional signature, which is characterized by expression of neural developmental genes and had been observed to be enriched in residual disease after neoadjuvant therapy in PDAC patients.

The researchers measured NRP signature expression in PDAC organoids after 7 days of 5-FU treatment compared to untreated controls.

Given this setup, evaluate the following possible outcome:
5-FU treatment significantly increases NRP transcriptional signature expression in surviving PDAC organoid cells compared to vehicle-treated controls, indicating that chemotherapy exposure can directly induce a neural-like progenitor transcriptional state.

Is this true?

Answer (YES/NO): NO